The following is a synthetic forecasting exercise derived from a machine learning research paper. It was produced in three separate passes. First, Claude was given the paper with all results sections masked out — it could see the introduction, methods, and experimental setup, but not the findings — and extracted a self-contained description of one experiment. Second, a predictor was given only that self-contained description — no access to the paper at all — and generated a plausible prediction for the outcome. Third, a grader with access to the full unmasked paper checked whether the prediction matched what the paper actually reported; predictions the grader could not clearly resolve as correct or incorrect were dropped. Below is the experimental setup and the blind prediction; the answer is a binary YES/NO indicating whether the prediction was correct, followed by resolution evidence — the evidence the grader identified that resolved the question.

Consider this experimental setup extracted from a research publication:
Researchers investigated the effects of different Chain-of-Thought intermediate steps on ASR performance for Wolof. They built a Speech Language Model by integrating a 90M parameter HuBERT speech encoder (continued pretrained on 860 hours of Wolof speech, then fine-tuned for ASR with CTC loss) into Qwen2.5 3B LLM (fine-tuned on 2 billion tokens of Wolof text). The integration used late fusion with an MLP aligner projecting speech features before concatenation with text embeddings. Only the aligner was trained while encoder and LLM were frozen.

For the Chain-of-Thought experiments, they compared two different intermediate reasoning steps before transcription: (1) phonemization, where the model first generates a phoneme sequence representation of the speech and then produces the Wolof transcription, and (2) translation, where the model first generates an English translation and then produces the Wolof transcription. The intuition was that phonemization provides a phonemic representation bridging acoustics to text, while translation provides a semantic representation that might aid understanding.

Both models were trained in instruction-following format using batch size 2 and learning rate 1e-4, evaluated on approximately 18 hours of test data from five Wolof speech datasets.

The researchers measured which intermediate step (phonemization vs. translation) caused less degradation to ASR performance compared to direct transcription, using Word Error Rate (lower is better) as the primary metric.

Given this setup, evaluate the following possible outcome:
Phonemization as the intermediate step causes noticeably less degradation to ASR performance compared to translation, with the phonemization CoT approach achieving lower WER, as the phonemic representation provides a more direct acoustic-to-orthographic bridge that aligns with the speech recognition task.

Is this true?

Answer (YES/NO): NO